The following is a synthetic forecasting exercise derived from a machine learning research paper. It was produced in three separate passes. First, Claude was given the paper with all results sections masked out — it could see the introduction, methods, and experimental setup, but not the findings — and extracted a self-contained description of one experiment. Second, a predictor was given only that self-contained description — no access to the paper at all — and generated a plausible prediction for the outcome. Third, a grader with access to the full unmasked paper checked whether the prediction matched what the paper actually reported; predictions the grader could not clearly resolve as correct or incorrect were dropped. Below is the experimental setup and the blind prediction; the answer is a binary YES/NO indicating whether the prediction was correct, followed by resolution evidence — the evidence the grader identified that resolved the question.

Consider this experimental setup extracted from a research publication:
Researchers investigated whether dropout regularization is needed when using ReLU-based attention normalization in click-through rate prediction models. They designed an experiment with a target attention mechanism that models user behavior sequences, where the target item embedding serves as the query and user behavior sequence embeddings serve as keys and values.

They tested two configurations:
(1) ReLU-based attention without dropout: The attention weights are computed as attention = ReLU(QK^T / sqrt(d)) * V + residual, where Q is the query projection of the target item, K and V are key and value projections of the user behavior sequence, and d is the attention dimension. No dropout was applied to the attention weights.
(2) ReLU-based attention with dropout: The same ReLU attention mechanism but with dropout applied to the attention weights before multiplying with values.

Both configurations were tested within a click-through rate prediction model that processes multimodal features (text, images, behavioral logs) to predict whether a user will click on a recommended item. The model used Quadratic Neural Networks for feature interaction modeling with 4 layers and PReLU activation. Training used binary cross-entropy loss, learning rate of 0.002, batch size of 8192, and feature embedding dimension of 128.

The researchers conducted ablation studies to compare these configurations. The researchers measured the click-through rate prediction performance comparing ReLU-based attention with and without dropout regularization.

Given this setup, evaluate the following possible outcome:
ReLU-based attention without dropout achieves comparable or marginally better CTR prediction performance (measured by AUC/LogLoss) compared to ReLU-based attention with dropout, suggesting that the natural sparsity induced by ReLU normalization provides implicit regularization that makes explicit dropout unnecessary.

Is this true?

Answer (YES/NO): YES